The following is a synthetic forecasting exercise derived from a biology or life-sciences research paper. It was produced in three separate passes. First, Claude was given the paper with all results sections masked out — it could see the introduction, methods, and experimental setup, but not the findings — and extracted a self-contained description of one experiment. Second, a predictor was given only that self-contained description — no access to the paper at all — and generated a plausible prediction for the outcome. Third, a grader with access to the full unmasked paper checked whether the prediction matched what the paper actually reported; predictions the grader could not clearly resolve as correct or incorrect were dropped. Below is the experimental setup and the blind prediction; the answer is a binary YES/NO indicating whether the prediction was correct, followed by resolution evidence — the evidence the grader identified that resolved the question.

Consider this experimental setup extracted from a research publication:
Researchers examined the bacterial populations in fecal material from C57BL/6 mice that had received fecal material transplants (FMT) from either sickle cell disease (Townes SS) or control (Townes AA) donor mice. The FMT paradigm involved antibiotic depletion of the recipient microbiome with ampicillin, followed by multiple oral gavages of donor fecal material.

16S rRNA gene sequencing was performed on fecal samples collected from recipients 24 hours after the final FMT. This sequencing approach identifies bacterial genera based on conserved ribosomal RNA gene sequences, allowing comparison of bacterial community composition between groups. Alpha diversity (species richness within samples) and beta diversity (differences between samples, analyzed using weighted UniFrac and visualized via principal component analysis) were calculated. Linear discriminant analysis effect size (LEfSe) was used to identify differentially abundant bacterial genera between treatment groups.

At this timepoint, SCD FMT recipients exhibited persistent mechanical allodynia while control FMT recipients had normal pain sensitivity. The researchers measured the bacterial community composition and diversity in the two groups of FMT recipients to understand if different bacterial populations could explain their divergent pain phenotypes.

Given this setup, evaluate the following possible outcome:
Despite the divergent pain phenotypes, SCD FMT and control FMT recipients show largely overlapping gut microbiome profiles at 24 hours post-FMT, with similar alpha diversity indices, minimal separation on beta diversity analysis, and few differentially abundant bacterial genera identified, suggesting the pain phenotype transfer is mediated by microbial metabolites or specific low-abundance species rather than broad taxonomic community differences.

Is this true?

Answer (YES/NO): YES